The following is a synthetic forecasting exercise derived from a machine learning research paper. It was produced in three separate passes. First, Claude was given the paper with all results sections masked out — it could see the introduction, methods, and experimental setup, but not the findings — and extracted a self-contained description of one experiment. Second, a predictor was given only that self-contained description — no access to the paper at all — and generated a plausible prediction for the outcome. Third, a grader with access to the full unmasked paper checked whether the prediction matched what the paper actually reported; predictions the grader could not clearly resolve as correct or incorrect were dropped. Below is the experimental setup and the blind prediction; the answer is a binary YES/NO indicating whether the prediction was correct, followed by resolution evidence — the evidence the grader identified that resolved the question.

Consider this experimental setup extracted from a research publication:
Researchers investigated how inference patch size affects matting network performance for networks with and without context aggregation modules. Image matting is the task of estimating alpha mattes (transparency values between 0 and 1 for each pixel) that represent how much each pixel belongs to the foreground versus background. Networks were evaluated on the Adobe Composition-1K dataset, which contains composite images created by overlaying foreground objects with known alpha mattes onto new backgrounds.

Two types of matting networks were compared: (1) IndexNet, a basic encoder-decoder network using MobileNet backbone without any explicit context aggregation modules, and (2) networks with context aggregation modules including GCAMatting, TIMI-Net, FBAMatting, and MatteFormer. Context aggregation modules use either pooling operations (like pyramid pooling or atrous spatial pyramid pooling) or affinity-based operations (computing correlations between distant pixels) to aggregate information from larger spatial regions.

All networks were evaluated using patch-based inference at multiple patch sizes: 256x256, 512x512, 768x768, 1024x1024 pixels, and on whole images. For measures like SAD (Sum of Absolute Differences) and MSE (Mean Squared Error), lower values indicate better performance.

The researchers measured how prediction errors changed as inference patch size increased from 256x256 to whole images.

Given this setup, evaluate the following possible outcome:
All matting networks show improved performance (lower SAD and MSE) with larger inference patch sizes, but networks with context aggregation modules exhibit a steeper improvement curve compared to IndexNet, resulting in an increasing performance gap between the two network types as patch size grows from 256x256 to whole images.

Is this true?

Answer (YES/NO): NO